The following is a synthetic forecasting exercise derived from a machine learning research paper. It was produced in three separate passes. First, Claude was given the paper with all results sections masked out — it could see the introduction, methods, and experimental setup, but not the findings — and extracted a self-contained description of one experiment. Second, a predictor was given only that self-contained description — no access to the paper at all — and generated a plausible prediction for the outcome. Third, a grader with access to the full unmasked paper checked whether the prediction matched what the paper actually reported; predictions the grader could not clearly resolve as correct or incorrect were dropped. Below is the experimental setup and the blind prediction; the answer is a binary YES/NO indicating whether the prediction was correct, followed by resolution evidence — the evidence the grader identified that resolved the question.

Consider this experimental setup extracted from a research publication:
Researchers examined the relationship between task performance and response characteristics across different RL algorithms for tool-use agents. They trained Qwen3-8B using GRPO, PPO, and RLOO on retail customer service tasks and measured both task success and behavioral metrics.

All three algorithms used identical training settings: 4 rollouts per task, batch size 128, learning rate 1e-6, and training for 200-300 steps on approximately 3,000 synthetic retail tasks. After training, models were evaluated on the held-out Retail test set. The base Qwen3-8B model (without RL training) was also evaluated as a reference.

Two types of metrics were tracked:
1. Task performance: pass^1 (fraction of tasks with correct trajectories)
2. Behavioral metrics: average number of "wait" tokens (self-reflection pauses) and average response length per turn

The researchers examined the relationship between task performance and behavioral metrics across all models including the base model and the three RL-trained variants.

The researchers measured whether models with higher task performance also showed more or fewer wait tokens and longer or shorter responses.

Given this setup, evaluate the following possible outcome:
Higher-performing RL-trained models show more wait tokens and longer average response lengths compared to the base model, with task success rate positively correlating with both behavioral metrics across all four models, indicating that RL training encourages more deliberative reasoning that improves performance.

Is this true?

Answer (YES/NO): NO